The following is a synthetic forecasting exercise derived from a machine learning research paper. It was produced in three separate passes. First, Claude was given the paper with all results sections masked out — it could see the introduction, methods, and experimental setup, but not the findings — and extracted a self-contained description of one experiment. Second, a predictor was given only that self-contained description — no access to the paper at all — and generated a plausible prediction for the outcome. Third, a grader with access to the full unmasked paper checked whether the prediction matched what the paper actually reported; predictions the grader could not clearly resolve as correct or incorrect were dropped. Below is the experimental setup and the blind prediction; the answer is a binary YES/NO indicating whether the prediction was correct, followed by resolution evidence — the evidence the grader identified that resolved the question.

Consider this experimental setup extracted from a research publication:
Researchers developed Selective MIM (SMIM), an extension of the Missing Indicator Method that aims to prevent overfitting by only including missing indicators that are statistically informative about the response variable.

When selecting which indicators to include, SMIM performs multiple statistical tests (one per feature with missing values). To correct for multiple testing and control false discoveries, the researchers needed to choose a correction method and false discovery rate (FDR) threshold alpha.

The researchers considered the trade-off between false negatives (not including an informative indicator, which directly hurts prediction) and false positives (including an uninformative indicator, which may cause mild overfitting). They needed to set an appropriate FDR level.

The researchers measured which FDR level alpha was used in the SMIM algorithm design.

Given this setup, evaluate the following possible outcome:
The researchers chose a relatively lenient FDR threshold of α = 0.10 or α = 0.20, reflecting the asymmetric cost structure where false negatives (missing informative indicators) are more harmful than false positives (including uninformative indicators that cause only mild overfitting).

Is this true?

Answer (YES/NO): YES